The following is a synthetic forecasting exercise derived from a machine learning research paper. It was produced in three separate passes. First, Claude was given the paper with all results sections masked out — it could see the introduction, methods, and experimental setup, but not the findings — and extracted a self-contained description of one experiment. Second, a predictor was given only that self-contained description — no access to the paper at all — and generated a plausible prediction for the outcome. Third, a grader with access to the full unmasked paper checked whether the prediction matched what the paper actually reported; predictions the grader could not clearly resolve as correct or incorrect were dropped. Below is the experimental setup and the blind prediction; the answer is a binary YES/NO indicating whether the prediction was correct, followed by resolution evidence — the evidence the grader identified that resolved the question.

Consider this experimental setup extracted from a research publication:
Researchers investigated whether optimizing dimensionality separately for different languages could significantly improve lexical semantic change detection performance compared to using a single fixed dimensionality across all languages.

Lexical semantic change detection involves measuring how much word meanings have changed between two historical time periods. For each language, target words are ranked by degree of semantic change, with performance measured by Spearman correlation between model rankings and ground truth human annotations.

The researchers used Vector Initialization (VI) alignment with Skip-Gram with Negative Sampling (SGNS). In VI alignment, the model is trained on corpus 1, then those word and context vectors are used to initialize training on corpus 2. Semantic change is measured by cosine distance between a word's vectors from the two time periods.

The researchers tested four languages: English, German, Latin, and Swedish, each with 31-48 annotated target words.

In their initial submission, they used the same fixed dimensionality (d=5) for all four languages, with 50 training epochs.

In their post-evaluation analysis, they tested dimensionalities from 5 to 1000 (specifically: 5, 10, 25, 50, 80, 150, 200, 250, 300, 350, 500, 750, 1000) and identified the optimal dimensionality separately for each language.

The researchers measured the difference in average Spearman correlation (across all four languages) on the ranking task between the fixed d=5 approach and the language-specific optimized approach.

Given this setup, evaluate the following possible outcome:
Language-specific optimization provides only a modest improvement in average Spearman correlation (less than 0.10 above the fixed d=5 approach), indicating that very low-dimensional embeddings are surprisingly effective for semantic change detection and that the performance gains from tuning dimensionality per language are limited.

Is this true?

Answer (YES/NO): NO